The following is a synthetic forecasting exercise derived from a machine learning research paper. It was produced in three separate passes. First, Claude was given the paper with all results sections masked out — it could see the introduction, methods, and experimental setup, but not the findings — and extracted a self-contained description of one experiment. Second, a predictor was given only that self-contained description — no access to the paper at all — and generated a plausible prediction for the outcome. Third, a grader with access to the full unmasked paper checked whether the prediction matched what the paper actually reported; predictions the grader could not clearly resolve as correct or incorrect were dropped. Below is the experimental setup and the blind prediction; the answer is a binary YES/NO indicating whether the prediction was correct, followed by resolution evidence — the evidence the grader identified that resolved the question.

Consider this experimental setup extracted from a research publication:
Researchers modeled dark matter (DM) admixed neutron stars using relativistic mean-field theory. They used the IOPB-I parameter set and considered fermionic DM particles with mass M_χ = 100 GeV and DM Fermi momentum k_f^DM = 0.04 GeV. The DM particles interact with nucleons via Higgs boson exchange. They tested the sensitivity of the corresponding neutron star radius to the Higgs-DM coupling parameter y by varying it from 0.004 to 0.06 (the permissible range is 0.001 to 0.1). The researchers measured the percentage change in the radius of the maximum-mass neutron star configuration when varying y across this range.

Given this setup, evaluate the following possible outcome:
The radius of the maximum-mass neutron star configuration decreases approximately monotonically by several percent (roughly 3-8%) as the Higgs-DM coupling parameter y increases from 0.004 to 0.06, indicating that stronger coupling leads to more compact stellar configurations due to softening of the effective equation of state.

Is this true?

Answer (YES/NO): NO